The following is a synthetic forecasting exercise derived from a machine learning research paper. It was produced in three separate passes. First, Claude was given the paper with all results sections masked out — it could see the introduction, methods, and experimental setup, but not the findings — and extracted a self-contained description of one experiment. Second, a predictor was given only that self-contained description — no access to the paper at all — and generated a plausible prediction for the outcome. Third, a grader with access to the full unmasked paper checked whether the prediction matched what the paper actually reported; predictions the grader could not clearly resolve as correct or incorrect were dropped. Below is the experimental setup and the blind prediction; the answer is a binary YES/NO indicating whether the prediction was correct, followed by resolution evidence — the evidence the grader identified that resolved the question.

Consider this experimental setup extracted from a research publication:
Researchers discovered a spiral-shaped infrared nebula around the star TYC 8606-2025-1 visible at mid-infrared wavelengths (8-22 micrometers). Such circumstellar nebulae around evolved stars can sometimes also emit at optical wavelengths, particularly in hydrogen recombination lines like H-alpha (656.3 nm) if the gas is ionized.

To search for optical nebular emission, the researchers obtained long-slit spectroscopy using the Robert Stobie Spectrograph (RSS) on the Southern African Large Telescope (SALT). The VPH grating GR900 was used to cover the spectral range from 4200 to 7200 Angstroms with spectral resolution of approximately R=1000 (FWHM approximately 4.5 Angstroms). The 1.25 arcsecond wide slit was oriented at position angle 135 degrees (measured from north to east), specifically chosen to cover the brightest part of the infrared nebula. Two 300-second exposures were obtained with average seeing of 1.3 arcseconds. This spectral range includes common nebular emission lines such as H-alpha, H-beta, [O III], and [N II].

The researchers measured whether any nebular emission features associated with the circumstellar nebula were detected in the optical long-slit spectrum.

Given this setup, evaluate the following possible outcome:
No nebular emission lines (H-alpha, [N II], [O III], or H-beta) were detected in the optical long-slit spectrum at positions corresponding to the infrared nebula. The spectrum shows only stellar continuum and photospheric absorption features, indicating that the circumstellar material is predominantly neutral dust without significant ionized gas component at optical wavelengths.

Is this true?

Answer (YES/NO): NO